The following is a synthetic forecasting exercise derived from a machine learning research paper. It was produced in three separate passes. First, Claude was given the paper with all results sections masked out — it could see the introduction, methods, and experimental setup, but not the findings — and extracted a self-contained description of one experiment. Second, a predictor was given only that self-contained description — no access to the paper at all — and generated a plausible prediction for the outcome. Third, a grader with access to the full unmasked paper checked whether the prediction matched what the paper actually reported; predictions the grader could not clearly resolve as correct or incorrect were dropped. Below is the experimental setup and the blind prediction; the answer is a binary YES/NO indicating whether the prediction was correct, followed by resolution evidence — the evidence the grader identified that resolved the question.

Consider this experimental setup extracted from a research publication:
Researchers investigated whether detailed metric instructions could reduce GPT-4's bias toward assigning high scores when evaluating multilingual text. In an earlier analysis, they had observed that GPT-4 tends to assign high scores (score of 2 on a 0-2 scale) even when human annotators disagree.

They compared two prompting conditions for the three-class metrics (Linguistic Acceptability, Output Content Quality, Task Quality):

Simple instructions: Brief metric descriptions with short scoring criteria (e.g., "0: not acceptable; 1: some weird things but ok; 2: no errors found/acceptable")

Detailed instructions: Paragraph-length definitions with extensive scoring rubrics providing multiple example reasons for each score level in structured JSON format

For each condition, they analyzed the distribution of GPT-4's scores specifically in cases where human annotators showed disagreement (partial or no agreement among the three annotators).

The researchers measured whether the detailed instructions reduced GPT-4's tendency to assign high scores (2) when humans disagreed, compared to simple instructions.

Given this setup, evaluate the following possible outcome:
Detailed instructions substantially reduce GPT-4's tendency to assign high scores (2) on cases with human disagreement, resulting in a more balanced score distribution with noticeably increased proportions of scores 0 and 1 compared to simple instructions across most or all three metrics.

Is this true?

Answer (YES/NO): NO